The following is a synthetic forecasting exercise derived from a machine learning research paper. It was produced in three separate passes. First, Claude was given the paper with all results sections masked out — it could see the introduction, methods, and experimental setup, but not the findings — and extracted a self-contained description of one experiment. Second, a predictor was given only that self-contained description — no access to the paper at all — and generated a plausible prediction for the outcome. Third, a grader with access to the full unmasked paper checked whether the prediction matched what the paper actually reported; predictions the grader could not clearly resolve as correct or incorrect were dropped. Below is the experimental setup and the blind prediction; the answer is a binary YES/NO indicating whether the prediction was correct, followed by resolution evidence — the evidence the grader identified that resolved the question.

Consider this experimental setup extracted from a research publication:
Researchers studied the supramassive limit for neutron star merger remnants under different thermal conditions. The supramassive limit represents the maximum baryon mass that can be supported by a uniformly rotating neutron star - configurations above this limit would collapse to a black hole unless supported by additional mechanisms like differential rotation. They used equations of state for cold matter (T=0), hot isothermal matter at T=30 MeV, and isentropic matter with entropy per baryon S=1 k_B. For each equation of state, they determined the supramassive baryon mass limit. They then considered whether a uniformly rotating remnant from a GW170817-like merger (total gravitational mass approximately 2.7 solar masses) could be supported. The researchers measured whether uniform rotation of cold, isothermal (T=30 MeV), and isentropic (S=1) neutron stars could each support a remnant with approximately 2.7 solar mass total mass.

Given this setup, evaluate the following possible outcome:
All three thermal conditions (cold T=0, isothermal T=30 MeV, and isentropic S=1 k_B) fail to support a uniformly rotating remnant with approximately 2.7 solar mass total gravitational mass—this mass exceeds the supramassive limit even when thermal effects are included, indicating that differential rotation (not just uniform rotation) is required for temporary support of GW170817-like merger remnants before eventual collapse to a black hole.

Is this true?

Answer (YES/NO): NO